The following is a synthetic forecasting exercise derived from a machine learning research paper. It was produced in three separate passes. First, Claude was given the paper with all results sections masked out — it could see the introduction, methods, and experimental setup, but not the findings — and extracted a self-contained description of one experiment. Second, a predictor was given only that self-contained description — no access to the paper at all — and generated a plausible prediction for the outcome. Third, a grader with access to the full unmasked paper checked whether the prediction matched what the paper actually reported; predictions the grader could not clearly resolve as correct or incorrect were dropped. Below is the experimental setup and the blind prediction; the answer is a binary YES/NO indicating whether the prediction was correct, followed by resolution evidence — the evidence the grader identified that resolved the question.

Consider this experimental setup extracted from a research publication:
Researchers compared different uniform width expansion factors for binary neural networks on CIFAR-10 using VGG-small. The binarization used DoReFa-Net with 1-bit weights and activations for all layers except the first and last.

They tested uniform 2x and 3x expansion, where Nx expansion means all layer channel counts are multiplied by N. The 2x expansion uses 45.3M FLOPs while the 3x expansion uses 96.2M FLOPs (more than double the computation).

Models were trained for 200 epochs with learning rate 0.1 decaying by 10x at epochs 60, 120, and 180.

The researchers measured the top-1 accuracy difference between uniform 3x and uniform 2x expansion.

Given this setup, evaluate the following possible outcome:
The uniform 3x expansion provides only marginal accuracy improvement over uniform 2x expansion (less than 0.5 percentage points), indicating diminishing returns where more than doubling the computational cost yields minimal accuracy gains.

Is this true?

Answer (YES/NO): YES